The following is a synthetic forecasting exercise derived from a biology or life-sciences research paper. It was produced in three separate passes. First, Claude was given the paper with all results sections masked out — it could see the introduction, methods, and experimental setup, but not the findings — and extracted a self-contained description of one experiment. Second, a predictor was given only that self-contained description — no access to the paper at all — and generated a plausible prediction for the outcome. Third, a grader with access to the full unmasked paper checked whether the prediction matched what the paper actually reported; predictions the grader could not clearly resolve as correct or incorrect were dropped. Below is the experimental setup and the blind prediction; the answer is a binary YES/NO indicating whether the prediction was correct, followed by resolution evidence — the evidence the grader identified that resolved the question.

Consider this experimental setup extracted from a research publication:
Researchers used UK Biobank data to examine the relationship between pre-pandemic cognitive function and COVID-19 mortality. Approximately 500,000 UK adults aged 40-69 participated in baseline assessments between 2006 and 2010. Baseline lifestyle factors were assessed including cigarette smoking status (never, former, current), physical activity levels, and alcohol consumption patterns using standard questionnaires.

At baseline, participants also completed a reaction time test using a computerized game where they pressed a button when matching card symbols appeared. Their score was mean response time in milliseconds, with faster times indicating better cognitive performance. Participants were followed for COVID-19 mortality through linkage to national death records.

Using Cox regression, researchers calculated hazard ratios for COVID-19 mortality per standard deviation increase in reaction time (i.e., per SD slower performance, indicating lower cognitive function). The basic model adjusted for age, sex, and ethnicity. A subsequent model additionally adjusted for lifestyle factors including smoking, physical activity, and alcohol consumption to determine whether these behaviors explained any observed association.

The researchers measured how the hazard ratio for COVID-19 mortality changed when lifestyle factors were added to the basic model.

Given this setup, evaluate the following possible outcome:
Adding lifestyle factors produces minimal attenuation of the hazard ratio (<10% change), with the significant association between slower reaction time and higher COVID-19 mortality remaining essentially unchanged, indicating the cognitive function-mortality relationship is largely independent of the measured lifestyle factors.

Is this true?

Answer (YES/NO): NO